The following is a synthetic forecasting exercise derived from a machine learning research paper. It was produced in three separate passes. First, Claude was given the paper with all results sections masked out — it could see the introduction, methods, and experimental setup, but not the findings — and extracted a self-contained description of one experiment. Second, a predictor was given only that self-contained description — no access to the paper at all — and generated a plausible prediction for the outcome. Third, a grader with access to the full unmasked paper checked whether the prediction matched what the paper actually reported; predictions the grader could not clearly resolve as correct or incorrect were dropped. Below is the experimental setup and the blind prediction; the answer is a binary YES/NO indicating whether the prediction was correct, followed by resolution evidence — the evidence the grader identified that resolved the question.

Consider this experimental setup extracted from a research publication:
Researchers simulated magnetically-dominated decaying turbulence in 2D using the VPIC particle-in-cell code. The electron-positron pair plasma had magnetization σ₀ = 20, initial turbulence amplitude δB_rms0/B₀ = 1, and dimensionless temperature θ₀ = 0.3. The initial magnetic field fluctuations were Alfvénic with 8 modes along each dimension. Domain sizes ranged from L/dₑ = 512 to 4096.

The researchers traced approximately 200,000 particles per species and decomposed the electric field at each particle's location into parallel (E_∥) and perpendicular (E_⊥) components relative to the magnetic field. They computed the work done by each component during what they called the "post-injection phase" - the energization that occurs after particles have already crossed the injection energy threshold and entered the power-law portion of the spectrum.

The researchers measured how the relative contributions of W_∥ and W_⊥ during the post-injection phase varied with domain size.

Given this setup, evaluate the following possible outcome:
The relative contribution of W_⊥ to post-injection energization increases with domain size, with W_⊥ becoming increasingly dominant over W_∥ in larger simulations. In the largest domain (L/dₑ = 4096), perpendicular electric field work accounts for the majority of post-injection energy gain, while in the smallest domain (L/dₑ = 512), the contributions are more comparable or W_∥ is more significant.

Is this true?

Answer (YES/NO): NO